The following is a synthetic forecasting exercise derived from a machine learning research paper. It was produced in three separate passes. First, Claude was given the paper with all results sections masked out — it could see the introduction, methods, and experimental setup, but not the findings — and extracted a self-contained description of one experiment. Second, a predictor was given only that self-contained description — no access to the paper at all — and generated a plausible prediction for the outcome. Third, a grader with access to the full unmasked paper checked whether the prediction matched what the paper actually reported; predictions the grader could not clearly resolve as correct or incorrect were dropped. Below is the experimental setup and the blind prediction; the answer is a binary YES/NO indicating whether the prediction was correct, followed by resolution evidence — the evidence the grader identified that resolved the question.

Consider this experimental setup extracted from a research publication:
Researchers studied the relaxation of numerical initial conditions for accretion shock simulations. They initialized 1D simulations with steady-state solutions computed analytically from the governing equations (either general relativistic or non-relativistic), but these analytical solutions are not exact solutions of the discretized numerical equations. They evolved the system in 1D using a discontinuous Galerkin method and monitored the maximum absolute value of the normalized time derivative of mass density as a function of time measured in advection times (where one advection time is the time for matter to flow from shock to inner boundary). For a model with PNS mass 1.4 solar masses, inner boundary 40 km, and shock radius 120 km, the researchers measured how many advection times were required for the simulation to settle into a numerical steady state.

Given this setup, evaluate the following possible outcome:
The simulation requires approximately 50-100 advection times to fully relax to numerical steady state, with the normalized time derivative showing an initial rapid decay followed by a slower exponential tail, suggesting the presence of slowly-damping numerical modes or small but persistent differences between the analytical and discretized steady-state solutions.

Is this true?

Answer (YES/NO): NO